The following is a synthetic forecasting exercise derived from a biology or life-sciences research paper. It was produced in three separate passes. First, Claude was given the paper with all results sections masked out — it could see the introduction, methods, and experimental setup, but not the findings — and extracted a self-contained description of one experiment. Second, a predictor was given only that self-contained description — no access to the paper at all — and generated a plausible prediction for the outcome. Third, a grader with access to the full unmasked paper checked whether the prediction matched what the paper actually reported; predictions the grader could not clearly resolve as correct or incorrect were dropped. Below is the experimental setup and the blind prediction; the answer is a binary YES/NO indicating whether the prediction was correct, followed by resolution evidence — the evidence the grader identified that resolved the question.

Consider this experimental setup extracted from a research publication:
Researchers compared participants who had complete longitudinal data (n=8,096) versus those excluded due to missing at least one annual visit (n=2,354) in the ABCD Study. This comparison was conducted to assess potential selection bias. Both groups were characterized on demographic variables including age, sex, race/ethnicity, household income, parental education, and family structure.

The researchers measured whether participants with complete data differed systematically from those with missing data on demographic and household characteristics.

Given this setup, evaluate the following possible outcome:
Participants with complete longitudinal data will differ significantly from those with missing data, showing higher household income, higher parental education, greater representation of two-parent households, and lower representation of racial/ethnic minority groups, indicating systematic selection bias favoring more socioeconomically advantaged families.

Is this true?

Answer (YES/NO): NO